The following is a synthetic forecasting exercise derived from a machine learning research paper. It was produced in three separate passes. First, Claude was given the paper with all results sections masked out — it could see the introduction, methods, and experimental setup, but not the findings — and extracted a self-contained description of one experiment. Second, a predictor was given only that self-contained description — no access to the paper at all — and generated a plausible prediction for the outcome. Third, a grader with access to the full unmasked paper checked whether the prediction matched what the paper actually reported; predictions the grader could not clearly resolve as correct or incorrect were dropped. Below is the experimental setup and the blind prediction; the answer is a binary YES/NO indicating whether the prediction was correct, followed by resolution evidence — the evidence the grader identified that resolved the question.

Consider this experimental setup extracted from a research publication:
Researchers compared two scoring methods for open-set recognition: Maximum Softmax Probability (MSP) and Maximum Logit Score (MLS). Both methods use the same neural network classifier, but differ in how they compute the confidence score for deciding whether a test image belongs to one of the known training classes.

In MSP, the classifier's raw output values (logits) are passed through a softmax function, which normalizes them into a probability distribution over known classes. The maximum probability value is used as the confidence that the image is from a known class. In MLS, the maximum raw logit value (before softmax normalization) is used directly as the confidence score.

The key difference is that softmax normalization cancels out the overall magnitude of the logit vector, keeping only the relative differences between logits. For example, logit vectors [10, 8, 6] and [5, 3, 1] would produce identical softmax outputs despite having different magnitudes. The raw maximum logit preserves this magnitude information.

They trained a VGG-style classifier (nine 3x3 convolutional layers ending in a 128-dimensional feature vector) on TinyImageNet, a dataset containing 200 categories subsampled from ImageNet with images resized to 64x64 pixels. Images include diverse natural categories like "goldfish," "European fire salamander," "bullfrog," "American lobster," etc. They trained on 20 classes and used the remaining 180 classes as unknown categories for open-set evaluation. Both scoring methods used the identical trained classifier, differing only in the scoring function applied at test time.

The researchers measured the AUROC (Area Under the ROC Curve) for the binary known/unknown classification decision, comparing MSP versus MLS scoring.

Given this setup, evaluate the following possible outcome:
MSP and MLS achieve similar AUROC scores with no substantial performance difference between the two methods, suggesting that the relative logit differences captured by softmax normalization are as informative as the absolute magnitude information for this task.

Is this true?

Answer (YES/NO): NO